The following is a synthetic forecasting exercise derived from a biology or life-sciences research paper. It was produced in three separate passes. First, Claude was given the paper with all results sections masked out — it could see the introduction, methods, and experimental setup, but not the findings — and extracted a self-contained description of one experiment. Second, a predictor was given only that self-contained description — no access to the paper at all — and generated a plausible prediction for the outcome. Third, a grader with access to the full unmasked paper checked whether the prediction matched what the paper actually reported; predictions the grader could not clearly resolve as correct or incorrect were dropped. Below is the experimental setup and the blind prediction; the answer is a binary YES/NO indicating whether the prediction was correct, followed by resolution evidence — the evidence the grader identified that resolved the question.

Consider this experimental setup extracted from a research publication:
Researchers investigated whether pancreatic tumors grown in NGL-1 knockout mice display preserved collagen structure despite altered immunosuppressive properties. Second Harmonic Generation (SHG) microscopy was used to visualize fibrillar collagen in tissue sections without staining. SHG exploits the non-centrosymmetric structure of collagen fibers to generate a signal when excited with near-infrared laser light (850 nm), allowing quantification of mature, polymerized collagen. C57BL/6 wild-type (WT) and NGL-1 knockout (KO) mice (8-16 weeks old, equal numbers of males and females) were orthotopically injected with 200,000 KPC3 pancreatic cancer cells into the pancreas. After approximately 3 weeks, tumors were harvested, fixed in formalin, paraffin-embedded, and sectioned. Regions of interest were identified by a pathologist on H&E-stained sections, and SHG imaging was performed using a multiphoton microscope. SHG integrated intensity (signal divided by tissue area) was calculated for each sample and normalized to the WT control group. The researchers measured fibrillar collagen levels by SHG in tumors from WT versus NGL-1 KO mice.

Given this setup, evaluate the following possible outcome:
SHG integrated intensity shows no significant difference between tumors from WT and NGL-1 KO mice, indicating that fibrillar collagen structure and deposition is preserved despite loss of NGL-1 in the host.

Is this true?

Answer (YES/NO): NO